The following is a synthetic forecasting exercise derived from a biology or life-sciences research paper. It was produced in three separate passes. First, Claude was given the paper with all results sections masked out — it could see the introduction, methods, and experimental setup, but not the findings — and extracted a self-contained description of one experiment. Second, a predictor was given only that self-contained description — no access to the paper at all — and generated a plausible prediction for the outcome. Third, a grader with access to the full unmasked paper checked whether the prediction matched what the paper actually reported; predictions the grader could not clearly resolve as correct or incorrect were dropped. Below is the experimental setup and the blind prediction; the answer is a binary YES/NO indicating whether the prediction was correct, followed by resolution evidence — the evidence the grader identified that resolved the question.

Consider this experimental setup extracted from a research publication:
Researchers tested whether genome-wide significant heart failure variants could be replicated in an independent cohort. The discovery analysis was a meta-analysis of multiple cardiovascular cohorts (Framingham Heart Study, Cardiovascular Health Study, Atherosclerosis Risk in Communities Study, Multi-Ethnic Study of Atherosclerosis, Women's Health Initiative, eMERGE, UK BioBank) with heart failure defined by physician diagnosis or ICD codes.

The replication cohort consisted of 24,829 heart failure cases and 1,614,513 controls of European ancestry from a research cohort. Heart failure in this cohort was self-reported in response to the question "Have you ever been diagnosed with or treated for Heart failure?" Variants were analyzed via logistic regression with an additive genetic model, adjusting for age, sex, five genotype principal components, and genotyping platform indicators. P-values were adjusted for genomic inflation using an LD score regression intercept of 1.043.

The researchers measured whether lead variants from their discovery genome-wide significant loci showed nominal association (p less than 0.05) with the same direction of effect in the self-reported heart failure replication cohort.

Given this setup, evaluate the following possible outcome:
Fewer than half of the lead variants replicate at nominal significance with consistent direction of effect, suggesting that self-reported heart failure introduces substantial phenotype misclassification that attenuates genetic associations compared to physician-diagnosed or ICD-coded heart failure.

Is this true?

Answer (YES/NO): NO